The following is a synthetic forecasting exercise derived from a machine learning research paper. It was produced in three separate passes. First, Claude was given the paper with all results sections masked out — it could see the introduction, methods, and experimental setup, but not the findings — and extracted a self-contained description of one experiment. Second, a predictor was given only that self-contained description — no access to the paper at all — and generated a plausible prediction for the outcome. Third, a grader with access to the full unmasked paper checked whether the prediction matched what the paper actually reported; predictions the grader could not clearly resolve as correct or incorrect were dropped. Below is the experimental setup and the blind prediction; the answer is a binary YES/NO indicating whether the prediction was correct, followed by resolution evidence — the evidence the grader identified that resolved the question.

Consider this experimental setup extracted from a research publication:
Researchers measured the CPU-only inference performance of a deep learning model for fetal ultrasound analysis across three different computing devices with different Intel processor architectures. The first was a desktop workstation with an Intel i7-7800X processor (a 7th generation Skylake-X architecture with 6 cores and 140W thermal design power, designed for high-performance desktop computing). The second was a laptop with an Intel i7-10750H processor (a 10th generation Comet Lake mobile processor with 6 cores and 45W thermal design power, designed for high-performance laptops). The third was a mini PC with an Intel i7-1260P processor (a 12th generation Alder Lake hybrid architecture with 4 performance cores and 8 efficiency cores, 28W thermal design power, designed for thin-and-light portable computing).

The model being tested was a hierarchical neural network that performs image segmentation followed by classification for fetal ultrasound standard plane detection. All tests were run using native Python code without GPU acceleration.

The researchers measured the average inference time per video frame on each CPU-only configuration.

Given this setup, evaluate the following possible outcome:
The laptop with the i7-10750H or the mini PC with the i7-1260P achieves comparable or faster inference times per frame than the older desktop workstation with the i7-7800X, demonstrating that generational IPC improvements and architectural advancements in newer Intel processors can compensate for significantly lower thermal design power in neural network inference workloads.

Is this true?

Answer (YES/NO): NO